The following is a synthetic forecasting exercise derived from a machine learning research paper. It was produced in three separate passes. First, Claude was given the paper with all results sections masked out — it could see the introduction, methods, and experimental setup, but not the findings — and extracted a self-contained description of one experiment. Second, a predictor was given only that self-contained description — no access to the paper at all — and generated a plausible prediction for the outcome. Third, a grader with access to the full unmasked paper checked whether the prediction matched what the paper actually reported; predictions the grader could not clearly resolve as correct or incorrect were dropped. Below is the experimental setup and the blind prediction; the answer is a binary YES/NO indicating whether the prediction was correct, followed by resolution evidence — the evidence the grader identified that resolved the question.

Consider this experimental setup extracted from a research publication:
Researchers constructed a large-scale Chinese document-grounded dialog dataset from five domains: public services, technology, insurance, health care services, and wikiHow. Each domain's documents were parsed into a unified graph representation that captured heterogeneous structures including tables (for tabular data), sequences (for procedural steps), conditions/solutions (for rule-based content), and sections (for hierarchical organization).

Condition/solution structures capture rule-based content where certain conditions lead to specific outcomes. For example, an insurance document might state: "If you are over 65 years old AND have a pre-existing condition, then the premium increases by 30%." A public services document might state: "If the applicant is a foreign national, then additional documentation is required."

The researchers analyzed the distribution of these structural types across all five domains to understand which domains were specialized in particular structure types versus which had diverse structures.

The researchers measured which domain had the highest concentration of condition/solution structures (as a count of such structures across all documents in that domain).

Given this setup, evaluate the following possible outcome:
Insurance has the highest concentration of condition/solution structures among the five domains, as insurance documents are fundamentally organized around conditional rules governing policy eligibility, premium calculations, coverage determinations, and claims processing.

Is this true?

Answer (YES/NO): YES